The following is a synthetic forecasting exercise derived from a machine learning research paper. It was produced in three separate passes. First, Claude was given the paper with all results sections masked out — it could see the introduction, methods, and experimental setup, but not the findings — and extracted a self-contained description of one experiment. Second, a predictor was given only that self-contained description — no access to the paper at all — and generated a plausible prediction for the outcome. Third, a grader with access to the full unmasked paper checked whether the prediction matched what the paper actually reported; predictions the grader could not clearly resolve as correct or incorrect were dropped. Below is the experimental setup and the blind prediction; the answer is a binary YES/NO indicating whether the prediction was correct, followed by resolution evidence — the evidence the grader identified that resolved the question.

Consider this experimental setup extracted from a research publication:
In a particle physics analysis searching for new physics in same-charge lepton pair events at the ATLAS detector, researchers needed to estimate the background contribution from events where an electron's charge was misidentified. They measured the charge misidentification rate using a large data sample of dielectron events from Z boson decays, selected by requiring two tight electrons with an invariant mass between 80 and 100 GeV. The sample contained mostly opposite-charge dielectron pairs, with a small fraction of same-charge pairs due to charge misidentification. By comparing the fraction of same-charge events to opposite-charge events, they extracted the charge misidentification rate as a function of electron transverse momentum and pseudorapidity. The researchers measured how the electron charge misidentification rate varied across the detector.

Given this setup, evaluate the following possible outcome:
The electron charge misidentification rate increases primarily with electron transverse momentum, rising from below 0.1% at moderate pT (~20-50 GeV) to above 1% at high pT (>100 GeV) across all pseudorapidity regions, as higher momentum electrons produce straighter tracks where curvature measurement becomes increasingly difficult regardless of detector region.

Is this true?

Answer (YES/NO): NO